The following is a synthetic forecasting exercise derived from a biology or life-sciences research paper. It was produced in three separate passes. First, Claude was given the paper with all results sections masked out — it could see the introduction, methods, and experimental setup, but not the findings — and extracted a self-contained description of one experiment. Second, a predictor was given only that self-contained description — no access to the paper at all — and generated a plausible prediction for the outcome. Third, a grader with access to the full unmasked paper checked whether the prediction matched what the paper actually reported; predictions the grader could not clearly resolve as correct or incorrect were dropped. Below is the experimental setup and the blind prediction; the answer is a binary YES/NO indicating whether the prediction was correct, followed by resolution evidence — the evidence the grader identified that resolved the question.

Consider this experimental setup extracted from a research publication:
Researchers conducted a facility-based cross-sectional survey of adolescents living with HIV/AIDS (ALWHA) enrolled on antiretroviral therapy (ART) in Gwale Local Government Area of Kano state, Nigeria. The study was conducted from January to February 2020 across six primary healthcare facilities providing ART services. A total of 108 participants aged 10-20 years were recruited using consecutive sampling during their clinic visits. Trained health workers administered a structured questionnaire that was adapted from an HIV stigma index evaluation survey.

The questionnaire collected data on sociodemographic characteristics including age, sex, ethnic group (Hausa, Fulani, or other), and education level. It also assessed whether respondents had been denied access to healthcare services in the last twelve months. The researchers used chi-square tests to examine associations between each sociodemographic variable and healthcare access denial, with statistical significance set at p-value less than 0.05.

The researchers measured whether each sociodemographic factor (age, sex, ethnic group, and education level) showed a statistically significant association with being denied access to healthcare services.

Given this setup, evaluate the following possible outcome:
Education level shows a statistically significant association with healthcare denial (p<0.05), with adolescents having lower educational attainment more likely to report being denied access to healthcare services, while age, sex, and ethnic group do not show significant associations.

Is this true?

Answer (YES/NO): NO